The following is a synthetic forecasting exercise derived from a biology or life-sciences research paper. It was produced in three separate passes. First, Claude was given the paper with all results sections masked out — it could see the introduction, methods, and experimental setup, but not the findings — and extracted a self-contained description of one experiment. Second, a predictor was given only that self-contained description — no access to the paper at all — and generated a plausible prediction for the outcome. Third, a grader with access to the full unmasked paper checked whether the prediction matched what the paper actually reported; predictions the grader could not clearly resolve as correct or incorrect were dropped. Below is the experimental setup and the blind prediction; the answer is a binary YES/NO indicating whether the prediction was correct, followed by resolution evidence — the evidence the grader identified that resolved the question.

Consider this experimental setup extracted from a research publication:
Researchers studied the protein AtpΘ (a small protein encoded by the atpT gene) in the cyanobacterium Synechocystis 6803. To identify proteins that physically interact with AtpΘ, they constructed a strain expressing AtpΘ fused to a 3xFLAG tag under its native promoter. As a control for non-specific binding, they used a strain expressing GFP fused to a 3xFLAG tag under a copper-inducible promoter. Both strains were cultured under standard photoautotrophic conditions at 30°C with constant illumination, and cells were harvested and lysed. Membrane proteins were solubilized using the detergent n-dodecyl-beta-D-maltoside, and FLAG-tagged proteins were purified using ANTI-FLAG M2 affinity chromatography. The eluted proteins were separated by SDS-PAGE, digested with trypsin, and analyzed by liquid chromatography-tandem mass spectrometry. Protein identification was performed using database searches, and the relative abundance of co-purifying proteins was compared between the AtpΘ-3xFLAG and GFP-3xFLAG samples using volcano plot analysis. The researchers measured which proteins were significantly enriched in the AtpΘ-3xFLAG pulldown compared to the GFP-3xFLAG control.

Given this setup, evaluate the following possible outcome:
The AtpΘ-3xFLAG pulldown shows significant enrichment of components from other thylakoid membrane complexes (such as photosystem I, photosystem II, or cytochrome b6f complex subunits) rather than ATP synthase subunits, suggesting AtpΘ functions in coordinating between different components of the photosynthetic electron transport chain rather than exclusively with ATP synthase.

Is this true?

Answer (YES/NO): NO